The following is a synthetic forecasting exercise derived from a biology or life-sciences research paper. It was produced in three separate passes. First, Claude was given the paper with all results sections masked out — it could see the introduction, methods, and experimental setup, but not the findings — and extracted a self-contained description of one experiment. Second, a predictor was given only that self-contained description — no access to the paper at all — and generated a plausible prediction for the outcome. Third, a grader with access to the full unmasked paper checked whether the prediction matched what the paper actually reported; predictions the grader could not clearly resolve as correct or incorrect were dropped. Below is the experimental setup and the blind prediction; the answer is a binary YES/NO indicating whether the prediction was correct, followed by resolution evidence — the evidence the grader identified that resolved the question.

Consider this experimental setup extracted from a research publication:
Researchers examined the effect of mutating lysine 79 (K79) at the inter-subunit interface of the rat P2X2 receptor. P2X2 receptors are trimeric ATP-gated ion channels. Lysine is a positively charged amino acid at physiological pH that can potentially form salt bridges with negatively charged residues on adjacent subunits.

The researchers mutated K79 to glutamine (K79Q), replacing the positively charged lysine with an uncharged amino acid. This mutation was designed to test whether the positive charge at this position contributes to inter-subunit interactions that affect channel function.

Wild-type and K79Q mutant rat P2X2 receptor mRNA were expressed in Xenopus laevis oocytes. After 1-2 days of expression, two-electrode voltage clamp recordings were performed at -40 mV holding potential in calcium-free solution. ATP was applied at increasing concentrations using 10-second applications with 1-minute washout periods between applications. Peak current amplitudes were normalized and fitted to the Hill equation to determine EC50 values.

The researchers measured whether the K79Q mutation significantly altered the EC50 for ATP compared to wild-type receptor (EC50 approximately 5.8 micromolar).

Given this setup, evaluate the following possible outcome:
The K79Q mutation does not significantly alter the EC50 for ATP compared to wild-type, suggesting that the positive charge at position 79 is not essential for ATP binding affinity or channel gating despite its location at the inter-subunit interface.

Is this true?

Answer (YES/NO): YES